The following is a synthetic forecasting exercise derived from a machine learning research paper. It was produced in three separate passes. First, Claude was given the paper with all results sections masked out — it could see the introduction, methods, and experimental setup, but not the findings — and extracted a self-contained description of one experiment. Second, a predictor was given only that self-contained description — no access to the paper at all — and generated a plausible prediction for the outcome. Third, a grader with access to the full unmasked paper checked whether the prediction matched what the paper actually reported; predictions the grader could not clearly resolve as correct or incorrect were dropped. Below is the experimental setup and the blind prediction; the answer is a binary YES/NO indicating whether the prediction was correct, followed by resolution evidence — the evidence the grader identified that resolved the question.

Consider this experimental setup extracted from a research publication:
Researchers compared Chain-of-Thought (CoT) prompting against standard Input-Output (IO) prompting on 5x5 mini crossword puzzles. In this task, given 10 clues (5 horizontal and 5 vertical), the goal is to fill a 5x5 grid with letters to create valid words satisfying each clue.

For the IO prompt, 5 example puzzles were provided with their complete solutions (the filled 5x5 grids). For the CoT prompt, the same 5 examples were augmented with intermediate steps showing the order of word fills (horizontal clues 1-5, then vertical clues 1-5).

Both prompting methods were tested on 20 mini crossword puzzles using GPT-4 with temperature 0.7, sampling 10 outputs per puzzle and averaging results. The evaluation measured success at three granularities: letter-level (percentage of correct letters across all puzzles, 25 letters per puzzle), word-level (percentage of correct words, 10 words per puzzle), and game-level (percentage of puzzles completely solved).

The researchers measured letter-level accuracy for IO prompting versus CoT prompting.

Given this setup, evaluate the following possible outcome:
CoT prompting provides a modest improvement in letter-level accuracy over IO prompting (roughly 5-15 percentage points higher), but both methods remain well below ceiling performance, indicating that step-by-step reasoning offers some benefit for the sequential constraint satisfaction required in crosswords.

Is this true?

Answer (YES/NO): NO